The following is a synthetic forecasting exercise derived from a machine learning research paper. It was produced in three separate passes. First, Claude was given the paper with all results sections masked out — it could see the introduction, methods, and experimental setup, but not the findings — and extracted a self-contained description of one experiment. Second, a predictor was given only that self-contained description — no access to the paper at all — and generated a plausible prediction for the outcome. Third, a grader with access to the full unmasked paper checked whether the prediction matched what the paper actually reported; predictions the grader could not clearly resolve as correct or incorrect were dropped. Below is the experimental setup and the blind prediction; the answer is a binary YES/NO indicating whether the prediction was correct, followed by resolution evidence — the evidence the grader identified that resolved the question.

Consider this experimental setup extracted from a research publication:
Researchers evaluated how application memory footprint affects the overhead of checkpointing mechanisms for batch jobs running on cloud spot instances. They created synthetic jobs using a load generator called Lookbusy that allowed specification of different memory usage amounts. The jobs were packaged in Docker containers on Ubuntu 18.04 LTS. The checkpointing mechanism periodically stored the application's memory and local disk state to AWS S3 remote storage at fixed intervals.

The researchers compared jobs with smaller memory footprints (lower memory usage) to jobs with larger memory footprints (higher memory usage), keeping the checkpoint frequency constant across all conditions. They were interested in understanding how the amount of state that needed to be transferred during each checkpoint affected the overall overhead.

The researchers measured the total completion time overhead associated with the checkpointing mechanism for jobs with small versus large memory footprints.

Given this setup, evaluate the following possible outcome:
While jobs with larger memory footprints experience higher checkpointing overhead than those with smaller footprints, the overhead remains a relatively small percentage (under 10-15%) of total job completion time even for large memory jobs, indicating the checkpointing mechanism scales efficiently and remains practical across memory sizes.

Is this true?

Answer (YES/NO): NO